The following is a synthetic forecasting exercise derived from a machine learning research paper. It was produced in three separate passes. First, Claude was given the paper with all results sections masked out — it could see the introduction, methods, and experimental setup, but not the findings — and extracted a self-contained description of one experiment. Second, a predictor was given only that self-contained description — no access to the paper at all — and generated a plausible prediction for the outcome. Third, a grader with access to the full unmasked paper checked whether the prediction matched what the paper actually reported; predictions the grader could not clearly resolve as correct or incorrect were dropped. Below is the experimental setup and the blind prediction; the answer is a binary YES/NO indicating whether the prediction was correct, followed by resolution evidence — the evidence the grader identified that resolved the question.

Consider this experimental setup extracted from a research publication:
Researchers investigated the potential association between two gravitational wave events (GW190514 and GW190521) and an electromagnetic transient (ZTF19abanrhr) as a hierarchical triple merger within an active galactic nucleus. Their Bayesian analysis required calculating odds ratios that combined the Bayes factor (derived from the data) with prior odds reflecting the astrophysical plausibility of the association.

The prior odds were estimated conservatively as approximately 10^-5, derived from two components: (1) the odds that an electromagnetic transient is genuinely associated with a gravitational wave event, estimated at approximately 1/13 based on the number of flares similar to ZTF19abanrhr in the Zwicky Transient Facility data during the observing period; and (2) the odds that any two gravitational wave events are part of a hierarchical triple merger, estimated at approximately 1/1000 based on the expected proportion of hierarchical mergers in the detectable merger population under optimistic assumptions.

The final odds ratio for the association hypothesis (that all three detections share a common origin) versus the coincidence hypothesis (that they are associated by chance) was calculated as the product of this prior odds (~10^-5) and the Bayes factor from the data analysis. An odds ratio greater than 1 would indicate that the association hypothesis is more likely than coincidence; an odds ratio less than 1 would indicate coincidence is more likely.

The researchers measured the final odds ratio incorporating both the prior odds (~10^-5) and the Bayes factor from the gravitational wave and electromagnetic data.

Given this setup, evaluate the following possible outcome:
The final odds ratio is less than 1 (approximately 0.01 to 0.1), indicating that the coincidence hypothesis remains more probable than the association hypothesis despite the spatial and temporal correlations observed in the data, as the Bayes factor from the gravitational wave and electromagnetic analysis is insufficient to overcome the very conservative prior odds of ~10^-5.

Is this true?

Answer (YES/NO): NO